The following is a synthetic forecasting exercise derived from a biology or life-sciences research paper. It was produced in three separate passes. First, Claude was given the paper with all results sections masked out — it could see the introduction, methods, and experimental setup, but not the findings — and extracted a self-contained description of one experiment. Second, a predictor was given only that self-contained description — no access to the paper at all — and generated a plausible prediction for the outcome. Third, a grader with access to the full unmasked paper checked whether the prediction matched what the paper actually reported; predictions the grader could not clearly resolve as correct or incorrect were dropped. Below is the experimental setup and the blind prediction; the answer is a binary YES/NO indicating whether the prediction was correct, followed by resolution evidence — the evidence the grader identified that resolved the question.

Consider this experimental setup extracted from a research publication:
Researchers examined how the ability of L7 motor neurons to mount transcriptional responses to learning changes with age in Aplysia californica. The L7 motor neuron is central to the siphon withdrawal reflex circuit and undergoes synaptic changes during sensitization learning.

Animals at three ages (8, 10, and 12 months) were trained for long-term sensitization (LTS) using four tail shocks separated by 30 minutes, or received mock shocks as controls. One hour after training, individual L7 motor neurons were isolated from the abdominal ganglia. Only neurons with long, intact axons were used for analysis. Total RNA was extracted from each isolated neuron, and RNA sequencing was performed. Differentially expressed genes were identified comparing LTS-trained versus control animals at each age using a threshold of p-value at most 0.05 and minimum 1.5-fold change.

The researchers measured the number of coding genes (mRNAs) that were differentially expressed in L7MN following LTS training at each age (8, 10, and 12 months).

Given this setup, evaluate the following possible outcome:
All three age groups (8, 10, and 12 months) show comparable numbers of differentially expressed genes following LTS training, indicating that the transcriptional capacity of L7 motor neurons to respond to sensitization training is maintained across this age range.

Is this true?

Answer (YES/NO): NO